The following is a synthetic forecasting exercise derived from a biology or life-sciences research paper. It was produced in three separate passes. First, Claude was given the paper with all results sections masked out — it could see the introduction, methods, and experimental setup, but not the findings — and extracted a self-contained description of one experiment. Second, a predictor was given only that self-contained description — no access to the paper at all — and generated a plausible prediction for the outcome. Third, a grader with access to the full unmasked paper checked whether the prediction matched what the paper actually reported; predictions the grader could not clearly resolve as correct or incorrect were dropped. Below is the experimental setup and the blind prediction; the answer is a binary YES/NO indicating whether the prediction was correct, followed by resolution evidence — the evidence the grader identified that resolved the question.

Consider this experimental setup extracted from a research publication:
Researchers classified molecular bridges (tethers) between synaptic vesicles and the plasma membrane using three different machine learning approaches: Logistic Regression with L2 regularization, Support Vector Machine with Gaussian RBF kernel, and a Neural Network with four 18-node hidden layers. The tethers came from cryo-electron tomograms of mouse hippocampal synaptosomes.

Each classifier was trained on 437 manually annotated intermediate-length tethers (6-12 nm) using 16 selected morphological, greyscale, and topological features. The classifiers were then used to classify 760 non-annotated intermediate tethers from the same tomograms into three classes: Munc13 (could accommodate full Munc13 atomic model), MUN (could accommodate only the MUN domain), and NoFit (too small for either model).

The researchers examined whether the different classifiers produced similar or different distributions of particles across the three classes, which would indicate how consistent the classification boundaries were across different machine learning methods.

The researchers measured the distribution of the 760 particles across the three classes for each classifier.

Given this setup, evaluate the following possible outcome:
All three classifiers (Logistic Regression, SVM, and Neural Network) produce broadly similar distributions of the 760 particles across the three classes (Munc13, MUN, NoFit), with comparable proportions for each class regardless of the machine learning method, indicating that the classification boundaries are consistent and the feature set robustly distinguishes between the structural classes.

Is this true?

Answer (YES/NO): NO